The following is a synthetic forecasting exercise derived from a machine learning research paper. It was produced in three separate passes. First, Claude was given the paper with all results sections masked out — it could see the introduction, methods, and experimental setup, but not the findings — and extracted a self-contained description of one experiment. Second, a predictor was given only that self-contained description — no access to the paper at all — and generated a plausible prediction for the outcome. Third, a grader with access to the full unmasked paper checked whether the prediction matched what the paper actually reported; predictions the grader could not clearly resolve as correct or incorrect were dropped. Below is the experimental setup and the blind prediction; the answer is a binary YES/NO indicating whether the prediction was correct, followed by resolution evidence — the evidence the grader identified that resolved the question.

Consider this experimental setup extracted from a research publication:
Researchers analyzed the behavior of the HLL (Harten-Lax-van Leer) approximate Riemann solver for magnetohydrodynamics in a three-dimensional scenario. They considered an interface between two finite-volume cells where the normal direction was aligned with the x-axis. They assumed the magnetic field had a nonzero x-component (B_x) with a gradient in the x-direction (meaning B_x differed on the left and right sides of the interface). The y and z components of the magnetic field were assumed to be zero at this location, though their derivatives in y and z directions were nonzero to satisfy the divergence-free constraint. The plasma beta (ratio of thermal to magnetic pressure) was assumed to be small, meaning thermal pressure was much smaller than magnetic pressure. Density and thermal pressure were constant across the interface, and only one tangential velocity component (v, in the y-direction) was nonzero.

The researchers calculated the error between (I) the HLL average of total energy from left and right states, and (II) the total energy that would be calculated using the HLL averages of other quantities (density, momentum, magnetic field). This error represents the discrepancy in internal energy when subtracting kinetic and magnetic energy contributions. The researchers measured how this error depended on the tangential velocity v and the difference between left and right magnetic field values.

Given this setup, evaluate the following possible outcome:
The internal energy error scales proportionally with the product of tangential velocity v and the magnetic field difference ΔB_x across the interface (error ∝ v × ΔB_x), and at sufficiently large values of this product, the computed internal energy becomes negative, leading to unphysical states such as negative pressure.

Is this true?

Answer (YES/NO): NO